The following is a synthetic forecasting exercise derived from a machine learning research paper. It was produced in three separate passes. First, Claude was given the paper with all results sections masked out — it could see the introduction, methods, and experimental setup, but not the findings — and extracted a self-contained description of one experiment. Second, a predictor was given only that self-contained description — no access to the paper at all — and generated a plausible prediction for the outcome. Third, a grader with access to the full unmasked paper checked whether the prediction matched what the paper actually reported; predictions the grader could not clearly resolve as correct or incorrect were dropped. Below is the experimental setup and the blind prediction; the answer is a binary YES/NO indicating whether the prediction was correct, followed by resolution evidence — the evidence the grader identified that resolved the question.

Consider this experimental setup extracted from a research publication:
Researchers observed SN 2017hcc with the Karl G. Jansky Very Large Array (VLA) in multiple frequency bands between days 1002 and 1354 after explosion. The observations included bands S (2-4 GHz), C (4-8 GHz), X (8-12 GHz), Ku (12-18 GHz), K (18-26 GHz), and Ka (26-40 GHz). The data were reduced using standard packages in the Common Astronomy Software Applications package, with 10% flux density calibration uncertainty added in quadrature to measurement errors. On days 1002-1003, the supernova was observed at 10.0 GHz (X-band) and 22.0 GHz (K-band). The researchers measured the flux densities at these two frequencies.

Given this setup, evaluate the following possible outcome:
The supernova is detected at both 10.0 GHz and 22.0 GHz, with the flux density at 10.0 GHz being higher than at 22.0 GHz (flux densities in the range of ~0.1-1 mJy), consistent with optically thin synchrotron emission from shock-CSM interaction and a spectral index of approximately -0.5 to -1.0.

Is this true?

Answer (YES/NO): NO